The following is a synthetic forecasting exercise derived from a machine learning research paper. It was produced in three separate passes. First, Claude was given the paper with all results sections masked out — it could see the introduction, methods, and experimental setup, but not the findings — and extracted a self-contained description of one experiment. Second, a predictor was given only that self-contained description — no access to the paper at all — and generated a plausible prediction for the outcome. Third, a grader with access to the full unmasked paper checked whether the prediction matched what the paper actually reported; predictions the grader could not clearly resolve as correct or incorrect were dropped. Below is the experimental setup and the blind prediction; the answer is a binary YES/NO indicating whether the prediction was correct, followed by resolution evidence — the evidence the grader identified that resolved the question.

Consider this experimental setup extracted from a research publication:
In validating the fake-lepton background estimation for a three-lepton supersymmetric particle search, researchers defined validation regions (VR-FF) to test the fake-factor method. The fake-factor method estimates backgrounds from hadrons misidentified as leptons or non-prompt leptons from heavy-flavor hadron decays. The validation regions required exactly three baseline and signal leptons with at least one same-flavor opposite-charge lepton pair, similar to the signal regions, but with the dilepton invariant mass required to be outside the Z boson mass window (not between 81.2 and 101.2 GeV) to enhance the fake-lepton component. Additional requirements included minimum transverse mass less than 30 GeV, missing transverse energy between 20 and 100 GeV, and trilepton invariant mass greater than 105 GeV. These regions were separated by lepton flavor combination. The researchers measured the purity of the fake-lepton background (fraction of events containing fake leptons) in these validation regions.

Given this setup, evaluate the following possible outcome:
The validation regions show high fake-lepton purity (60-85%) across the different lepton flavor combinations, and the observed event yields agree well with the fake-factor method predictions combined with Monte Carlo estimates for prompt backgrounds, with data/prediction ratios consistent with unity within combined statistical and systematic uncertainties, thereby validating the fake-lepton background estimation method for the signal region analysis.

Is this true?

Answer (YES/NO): NO